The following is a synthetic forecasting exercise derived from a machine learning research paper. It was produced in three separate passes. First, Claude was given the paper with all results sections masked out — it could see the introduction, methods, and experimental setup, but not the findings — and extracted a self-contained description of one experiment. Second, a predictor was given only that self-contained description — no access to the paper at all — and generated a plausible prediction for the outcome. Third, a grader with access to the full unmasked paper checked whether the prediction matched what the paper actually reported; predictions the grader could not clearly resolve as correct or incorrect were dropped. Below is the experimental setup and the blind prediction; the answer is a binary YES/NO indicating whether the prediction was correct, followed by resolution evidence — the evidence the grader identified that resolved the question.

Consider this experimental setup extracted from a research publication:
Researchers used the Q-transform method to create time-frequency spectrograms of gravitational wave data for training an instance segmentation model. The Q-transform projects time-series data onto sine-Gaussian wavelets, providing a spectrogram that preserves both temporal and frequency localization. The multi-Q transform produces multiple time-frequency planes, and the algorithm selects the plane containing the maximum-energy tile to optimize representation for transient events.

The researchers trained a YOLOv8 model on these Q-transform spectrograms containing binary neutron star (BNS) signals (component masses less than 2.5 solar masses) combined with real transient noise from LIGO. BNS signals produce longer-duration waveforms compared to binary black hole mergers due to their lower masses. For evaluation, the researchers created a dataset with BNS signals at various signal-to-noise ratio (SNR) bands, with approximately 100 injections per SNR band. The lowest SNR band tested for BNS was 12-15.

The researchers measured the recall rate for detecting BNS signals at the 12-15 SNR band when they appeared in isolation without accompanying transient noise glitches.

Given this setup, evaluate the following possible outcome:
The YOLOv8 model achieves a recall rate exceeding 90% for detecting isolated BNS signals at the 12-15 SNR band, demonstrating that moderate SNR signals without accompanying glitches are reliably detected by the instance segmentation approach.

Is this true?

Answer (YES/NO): NO